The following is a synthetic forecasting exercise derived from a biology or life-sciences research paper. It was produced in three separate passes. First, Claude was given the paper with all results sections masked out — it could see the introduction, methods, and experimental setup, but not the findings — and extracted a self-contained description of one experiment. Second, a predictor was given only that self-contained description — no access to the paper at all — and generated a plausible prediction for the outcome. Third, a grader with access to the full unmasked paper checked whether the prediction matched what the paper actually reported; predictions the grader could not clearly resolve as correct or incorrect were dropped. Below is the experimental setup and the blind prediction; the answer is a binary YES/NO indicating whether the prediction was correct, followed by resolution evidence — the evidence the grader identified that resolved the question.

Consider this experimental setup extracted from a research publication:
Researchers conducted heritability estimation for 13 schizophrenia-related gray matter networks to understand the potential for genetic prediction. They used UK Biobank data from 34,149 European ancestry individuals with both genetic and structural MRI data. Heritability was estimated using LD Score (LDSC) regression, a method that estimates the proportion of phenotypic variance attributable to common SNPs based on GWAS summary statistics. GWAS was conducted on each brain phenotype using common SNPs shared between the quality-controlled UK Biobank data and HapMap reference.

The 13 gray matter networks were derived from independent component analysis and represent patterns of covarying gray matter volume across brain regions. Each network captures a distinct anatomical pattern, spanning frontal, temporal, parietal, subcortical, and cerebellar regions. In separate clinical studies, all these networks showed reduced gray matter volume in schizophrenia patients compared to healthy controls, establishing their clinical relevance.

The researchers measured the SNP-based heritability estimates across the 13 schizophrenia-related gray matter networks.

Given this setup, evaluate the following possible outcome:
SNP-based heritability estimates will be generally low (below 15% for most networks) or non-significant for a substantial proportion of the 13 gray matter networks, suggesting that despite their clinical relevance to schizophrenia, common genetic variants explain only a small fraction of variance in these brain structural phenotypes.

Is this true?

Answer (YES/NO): NO